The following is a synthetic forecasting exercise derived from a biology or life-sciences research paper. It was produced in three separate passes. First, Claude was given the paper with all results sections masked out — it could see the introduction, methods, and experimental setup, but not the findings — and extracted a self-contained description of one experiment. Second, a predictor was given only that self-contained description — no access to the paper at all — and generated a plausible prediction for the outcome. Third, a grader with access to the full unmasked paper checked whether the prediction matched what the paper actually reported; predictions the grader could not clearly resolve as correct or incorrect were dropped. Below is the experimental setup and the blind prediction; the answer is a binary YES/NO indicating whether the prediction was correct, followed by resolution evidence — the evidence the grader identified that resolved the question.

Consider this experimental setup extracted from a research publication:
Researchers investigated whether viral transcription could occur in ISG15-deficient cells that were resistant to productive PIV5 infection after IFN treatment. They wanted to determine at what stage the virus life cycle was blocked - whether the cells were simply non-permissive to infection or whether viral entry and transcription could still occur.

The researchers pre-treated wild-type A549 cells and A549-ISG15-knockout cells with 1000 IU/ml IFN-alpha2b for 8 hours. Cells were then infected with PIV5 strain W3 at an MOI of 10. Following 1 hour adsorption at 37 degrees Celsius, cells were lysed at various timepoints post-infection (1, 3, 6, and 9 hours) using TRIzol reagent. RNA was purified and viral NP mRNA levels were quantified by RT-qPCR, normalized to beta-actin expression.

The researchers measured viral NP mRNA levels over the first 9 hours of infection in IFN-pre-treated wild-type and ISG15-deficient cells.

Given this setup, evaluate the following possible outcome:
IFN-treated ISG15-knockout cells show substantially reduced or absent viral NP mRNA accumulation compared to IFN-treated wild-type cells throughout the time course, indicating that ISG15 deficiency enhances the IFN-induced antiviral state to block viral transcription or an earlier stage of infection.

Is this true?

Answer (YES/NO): NO